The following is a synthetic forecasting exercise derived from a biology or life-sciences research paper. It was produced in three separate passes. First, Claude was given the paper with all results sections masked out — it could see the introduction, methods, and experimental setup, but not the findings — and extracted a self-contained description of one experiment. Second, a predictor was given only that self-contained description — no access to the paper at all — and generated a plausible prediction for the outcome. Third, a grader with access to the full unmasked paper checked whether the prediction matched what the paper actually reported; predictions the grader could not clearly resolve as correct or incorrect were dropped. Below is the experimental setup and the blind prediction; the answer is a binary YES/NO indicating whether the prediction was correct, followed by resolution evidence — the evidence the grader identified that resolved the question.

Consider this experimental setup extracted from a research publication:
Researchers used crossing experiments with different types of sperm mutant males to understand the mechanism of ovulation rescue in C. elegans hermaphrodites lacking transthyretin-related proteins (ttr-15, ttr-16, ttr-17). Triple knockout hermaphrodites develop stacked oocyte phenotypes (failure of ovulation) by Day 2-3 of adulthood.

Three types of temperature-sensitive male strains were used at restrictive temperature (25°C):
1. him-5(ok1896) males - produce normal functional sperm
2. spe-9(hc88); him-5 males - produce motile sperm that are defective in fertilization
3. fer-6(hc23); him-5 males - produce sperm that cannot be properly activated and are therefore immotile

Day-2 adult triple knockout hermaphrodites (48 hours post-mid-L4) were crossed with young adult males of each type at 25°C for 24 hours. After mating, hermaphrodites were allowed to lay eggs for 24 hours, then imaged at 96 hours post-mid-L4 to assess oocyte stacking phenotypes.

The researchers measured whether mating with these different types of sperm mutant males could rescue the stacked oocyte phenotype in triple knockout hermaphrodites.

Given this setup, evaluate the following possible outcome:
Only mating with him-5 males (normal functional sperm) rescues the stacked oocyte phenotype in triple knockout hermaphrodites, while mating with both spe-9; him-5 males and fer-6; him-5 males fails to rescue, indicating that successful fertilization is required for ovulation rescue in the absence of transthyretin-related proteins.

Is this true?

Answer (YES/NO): NO